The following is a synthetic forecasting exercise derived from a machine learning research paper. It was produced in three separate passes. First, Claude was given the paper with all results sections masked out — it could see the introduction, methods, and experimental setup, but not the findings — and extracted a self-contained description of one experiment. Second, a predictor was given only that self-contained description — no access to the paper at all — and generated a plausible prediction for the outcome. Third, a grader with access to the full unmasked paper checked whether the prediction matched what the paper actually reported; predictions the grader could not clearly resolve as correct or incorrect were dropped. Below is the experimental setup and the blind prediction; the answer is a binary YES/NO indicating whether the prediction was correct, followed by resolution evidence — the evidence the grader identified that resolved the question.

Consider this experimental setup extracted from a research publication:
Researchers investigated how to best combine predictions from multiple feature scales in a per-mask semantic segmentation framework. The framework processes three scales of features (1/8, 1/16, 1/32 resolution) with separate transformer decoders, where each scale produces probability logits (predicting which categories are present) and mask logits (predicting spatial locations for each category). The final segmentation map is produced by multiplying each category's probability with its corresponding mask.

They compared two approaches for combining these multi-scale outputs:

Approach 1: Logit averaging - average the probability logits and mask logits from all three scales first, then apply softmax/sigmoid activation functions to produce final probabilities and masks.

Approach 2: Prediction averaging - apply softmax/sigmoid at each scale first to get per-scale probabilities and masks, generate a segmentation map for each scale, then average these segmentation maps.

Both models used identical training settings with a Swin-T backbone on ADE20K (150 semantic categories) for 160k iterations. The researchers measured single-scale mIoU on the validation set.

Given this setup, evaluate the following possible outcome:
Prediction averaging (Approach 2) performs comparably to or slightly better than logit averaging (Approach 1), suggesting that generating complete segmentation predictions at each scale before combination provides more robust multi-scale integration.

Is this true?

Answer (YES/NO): NO